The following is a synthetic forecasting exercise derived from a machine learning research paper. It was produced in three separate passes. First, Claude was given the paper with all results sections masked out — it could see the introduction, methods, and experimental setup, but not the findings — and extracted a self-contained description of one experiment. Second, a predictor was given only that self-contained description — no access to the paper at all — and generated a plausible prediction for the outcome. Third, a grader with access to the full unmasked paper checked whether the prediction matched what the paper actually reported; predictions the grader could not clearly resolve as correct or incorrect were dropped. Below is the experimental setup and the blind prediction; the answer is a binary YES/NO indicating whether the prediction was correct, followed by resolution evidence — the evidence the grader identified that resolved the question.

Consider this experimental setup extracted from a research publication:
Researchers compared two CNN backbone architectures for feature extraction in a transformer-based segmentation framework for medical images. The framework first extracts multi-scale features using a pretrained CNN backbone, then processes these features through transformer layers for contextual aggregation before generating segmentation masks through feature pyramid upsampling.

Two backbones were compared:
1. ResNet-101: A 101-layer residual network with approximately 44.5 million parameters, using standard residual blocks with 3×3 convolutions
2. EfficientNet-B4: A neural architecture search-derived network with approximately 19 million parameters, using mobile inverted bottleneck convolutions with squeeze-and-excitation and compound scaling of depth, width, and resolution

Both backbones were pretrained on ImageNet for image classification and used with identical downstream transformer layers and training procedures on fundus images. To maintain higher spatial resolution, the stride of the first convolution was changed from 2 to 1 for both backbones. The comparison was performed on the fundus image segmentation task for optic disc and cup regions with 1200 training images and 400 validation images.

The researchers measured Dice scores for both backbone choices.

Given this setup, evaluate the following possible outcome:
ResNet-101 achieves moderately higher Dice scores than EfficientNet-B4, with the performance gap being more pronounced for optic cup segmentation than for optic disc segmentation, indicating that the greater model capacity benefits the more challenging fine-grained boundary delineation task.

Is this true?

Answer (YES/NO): NO